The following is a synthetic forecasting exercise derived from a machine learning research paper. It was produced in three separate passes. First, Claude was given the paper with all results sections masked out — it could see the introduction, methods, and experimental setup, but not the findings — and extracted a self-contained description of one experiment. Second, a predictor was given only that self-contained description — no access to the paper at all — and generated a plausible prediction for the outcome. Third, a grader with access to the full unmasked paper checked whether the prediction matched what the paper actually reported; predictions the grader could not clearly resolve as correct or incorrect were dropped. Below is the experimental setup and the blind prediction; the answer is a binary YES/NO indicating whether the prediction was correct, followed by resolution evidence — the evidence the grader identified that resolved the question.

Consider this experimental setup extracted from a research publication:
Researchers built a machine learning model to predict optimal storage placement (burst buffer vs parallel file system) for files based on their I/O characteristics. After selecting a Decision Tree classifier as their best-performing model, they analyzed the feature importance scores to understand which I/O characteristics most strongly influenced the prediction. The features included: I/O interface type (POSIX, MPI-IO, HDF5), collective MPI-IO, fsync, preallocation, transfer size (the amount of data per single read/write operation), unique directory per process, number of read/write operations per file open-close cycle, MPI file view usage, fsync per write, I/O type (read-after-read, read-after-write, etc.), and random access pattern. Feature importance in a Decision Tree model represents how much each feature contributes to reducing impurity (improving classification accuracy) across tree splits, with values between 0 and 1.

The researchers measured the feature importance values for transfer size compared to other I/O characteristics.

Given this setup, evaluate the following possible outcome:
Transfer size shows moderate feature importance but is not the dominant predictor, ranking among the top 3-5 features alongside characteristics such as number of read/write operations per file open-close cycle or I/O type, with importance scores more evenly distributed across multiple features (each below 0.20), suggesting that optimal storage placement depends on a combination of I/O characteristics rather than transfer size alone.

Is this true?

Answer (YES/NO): NO